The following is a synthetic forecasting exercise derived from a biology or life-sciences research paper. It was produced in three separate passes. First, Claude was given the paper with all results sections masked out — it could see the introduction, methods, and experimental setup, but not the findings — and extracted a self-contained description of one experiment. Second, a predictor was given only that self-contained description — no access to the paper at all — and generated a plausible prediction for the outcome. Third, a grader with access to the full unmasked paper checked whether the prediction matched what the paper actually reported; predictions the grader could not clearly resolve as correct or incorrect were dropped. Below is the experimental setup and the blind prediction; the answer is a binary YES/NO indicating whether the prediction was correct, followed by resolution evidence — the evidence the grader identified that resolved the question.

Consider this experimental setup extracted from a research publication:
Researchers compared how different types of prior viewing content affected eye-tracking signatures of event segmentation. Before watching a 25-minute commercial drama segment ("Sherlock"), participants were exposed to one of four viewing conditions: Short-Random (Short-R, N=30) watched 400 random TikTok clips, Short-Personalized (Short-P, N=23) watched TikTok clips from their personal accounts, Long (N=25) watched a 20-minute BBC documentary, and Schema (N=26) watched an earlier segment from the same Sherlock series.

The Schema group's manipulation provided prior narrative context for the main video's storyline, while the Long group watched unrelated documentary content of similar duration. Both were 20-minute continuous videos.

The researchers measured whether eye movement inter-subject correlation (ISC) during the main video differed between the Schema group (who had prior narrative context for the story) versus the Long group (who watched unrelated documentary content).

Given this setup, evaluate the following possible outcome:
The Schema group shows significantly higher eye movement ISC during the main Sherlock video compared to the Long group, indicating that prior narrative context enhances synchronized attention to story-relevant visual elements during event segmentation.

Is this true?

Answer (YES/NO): NO